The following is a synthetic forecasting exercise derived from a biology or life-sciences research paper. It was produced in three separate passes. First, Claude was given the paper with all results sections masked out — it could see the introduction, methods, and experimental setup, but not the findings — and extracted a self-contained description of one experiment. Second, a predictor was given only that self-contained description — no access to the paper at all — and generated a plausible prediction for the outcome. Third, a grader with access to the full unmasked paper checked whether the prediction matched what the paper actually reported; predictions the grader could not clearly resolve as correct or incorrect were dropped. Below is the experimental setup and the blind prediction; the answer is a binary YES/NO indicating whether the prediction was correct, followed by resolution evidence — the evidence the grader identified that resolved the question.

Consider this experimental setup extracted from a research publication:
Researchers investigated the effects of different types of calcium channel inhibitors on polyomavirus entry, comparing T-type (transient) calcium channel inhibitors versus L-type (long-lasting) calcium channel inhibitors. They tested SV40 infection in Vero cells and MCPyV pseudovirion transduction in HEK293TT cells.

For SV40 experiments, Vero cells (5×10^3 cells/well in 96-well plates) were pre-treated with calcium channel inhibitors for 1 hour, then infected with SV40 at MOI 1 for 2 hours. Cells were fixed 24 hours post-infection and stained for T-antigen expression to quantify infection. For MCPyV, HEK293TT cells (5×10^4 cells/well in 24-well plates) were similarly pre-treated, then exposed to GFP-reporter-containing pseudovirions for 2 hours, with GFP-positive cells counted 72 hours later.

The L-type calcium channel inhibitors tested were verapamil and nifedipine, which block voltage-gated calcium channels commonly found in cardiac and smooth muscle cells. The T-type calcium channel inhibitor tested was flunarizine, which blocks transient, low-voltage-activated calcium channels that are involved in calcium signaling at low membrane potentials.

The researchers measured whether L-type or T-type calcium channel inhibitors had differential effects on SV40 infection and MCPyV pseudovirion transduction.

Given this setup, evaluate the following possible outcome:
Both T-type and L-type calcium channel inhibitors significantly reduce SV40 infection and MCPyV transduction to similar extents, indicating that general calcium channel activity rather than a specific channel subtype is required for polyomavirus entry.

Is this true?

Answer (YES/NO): NO